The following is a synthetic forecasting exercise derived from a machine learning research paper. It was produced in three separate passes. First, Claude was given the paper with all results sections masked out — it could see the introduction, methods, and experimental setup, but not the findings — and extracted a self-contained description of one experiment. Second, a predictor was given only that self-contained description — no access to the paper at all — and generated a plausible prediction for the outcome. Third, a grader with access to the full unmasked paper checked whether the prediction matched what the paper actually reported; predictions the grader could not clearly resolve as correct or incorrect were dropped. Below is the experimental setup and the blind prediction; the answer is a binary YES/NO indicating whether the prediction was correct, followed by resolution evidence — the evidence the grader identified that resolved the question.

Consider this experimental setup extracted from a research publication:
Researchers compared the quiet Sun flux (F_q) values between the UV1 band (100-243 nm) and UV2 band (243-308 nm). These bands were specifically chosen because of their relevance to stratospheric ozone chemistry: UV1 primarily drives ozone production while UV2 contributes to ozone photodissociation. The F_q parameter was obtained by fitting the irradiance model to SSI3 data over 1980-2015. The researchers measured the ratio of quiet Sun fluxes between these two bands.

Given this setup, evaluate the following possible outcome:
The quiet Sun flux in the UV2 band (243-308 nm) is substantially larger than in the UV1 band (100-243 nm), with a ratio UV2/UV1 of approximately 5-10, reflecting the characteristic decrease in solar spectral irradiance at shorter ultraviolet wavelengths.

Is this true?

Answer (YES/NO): NO